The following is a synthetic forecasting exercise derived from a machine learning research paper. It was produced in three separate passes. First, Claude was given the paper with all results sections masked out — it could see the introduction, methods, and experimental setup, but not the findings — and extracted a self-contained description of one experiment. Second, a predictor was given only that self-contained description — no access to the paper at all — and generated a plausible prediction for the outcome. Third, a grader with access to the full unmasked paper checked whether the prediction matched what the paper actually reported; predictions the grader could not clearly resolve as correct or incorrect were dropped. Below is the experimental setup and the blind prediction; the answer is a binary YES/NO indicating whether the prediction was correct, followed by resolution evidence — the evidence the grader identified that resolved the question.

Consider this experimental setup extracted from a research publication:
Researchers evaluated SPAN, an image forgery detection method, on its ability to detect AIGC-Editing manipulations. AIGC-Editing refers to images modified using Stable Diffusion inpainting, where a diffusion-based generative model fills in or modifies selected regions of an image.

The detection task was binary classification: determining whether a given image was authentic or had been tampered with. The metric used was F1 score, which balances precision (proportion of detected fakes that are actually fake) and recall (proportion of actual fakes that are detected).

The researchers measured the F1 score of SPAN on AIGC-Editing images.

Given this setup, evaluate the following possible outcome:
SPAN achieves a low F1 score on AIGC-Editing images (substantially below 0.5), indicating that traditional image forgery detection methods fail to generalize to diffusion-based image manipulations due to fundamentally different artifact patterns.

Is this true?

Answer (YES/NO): YES